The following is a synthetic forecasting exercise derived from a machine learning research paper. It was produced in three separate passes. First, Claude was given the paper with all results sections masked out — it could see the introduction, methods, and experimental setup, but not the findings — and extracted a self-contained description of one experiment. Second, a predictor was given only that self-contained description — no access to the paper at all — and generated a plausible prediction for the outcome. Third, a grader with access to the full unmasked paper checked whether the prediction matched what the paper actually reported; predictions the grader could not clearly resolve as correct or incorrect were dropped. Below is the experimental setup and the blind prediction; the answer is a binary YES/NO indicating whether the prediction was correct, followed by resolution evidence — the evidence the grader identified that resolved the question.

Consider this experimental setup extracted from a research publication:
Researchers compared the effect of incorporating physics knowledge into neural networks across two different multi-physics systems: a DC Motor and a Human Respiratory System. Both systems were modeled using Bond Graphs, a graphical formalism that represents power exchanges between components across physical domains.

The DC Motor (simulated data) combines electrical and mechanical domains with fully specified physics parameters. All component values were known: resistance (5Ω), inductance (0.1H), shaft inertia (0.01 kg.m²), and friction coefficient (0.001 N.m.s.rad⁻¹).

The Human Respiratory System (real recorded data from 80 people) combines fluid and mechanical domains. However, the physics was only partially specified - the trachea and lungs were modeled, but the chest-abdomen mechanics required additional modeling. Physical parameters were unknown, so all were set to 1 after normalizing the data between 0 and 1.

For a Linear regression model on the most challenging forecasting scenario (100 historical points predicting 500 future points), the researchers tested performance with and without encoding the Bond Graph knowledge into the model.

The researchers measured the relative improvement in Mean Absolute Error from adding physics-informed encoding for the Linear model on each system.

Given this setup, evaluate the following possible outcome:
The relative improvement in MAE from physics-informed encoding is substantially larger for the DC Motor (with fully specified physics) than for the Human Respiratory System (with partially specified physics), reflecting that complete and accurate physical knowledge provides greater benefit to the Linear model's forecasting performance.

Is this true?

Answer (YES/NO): YES